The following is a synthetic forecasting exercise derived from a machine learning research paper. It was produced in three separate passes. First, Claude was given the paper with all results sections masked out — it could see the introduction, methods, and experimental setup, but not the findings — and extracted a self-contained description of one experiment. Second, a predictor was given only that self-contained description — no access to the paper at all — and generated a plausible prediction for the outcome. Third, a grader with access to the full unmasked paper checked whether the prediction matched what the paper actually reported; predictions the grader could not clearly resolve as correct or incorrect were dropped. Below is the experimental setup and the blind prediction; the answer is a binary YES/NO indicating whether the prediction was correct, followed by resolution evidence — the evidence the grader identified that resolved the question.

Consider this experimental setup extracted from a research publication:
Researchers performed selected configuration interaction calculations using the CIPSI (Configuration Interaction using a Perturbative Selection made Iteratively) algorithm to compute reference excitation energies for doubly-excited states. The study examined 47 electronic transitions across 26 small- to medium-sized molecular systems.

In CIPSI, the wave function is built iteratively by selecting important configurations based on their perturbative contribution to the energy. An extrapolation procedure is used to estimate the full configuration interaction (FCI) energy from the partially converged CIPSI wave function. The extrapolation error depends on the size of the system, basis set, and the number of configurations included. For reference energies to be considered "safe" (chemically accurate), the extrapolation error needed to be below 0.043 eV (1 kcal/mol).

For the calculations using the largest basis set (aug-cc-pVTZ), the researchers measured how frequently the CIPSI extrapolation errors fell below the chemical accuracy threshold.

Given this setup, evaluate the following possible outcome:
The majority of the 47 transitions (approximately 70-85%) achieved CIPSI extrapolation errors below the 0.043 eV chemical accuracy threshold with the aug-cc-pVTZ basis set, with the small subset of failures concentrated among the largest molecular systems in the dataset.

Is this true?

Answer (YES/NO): NO